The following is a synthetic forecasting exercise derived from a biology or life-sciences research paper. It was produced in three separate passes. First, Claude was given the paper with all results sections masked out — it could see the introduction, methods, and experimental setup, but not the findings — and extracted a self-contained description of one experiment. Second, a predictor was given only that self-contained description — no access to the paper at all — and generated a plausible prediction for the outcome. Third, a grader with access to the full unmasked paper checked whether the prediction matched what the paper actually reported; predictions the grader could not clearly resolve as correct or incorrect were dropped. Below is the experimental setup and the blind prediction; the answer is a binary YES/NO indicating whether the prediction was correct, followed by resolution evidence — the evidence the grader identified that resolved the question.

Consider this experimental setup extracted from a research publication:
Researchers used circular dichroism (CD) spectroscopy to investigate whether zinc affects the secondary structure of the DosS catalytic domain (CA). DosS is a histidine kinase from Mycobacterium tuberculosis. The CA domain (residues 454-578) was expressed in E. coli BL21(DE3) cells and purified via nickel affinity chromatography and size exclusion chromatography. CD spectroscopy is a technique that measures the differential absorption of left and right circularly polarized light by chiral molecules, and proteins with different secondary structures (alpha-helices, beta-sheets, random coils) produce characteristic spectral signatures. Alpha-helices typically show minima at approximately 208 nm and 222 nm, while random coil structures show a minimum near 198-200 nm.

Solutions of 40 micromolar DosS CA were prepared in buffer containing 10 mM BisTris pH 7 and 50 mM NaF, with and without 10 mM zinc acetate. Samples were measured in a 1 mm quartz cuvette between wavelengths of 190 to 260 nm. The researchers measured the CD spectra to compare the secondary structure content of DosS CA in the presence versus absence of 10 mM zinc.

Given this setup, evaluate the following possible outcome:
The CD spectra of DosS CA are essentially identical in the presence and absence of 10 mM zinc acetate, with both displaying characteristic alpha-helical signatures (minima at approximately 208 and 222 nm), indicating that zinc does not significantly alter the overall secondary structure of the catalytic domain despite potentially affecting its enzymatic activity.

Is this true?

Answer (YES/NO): NO